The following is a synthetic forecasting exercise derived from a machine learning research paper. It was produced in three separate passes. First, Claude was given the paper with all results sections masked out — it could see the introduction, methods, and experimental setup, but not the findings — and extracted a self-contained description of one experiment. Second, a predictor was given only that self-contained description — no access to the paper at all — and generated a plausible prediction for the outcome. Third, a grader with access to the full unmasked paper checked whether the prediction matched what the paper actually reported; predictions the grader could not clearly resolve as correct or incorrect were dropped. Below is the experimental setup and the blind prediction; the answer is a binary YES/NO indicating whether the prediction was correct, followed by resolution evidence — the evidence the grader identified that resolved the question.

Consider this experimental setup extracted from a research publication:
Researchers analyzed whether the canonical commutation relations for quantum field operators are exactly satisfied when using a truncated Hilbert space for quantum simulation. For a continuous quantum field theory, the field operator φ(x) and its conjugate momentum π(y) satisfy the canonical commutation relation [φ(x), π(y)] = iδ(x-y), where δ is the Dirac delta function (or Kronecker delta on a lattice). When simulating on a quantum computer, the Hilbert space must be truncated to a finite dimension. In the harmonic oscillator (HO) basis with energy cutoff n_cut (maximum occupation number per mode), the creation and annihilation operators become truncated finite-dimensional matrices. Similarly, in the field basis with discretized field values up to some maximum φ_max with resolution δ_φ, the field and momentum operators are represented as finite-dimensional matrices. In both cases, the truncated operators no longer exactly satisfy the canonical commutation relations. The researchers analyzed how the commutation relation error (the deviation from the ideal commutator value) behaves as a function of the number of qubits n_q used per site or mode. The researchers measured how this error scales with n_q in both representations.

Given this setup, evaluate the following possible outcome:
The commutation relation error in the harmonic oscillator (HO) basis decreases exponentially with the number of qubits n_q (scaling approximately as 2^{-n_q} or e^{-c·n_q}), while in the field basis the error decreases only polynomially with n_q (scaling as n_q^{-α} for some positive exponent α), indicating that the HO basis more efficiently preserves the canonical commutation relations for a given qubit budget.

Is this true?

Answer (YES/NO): NO